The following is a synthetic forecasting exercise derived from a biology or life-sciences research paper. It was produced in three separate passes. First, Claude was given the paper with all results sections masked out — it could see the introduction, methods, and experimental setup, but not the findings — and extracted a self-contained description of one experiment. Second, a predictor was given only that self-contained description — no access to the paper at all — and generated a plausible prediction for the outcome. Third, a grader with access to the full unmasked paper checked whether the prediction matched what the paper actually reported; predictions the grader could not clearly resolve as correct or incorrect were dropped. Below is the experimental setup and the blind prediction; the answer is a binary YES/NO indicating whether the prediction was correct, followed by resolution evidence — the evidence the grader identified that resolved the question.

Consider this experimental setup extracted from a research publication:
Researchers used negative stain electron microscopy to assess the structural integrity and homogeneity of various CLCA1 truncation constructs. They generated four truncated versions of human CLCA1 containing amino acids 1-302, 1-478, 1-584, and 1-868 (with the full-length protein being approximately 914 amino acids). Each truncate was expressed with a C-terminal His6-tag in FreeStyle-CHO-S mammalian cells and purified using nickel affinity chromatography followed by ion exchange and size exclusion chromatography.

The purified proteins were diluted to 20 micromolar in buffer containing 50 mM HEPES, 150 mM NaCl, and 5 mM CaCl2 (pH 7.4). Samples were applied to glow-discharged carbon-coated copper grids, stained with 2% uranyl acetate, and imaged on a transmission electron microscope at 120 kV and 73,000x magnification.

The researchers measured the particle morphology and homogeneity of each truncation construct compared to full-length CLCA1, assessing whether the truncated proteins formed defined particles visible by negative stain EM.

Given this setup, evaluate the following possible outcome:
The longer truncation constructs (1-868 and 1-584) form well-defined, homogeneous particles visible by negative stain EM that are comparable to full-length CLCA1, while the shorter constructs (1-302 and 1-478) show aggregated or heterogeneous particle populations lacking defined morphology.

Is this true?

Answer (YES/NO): NO